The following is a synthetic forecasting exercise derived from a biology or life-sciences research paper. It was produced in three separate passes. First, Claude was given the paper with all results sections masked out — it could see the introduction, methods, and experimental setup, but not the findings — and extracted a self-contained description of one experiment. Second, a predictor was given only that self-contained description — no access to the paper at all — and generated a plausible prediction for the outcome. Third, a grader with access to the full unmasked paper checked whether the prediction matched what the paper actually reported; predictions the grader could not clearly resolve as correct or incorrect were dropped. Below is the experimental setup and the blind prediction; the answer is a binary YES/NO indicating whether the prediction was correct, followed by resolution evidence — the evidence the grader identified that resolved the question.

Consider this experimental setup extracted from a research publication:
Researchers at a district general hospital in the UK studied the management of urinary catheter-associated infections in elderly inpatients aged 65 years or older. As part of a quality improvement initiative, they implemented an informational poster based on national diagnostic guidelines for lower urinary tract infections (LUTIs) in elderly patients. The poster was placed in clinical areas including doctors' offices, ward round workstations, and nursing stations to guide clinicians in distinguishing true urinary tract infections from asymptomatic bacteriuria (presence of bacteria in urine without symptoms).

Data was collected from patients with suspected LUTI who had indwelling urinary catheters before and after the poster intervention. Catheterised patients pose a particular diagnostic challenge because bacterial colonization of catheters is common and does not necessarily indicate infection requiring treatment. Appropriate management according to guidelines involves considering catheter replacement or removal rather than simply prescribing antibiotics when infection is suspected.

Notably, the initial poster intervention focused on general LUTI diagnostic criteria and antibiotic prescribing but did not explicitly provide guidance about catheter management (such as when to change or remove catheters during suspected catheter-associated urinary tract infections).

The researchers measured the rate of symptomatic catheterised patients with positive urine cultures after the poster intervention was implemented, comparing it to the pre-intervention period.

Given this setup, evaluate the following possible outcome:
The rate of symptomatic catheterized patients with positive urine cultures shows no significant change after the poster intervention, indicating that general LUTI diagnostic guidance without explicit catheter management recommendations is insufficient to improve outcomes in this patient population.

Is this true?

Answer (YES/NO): NO